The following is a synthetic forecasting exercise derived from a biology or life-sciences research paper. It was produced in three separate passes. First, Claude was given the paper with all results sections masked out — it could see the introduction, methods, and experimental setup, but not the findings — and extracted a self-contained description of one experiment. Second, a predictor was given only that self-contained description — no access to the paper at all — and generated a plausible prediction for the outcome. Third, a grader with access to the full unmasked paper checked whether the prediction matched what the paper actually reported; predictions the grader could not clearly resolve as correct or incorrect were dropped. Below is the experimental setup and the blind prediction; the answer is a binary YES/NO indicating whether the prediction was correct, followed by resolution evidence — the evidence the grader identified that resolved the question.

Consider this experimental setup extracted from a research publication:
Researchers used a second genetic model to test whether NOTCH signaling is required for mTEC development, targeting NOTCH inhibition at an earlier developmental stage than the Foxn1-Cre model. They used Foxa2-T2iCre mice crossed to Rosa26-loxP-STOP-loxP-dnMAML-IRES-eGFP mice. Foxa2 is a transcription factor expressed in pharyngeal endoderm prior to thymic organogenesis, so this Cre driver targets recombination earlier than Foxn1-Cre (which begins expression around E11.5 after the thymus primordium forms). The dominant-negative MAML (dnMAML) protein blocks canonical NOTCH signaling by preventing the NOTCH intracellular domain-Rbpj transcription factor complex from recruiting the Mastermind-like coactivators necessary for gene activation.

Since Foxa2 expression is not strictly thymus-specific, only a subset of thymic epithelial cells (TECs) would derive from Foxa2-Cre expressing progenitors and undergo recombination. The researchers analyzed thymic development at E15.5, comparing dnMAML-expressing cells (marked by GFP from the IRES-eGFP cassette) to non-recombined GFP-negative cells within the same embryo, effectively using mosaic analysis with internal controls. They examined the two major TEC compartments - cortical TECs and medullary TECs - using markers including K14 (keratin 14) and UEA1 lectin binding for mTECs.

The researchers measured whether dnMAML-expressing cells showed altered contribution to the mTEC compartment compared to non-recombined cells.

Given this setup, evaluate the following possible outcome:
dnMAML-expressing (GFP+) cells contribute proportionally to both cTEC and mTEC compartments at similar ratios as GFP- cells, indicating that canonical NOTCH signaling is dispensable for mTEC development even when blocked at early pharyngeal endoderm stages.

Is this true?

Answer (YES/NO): NO